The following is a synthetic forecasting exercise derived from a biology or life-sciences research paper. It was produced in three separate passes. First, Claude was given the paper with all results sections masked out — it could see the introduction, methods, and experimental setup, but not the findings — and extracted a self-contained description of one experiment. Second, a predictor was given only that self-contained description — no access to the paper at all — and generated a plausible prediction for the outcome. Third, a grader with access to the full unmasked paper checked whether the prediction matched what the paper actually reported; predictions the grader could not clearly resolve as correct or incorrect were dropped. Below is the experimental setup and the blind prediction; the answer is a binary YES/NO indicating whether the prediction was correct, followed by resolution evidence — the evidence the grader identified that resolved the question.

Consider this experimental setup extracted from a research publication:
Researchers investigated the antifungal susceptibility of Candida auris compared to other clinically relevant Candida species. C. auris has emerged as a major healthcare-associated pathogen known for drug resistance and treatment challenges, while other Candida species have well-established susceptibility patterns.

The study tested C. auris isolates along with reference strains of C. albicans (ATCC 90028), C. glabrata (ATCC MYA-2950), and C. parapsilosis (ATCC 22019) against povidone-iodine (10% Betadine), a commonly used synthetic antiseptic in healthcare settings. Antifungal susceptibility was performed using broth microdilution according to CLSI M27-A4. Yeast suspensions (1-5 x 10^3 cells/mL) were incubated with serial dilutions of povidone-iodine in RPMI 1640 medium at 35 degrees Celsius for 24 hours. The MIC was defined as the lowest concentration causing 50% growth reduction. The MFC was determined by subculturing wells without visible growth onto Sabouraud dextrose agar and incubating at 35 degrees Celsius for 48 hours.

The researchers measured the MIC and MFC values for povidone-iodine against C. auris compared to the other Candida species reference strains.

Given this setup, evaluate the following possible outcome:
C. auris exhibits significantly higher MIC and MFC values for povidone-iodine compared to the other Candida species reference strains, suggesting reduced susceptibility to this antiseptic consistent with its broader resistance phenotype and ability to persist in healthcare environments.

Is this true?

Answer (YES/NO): NO